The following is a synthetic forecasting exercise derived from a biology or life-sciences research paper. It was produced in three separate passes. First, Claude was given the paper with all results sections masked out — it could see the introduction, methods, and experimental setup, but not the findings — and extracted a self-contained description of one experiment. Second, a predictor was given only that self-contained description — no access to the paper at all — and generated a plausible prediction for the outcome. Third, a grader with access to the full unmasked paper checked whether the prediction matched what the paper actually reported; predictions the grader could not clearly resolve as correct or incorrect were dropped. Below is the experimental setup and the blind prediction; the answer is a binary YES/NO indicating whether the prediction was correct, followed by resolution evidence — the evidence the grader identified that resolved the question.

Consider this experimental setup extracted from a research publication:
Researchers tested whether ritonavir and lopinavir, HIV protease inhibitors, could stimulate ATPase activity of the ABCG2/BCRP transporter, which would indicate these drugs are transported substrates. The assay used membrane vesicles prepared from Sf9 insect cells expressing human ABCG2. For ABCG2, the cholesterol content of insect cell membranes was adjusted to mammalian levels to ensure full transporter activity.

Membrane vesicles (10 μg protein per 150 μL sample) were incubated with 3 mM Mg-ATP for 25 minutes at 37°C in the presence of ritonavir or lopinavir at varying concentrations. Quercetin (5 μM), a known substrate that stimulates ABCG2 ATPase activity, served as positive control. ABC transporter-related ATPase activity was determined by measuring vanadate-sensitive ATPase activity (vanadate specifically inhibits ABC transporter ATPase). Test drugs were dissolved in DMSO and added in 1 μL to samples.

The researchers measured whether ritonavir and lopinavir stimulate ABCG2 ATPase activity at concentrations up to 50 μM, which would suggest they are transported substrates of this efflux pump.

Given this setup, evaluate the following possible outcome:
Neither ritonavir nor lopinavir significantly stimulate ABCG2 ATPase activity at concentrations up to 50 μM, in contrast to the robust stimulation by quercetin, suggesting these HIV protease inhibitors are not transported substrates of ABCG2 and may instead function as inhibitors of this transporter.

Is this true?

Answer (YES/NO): YES